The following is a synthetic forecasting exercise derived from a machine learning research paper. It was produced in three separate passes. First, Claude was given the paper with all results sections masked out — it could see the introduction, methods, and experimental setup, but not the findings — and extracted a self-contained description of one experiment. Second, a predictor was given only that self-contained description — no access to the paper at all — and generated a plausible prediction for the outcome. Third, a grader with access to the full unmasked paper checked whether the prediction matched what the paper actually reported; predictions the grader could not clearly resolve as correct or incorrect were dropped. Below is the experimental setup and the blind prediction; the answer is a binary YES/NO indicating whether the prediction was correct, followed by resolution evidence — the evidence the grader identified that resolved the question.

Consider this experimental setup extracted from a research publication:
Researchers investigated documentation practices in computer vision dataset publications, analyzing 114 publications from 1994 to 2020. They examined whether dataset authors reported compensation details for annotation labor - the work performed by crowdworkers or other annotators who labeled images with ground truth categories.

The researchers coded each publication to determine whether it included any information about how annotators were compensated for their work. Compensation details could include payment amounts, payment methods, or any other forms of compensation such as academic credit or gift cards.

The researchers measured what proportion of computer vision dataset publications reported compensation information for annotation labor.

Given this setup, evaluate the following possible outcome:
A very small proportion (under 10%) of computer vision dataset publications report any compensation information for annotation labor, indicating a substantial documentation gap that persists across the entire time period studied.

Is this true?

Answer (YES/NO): YES